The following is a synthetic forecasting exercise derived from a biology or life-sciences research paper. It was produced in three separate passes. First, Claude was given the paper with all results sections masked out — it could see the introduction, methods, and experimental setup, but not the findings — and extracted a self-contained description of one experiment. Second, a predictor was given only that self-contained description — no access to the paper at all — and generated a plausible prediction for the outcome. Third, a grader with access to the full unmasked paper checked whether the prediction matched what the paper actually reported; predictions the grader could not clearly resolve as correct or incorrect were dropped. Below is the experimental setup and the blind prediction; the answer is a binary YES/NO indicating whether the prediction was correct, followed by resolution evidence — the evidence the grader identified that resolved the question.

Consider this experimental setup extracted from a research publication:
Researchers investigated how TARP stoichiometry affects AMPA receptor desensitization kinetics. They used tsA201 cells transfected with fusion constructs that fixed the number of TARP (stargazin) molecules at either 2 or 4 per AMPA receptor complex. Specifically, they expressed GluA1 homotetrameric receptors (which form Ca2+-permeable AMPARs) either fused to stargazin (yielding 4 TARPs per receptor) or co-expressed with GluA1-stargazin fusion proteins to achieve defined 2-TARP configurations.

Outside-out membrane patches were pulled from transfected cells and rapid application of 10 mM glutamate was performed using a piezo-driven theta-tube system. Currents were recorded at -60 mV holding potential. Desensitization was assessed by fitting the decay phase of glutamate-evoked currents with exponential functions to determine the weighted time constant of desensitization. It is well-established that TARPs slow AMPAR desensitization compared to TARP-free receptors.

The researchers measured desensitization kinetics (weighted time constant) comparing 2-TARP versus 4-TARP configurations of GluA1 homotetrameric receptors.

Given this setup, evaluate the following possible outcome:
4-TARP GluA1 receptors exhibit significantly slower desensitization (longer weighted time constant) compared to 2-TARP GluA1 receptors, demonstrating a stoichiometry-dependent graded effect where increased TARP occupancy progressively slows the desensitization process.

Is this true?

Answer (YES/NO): YES